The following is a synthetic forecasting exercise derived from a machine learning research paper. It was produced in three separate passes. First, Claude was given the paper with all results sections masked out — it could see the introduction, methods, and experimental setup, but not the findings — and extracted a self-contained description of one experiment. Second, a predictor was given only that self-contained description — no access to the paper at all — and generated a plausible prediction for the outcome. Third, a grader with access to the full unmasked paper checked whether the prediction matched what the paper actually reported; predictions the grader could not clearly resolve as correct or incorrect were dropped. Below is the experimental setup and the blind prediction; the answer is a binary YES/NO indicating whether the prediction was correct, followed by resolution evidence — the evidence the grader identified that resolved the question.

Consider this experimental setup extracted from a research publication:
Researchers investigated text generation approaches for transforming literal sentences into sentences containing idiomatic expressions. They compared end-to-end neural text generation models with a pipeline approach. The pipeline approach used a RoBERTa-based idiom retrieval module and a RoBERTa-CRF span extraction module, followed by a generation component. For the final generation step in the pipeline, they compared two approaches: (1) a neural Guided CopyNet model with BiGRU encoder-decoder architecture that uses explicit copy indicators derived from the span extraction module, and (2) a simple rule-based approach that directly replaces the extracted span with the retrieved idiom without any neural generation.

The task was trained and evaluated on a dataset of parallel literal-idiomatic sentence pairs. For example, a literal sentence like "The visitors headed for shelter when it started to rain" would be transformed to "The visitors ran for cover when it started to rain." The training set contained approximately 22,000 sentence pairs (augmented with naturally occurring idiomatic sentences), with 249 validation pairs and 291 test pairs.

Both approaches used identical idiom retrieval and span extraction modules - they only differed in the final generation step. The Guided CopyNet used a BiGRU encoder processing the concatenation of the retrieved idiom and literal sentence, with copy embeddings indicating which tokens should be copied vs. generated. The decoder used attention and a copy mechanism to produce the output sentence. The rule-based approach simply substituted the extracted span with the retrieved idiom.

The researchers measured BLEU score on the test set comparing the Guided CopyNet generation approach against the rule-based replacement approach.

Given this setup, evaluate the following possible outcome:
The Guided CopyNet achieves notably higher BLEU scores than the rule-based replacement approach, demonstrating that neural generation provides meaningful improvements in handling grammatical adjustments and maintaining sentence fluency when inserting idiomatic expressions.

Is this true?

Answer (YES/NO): YES